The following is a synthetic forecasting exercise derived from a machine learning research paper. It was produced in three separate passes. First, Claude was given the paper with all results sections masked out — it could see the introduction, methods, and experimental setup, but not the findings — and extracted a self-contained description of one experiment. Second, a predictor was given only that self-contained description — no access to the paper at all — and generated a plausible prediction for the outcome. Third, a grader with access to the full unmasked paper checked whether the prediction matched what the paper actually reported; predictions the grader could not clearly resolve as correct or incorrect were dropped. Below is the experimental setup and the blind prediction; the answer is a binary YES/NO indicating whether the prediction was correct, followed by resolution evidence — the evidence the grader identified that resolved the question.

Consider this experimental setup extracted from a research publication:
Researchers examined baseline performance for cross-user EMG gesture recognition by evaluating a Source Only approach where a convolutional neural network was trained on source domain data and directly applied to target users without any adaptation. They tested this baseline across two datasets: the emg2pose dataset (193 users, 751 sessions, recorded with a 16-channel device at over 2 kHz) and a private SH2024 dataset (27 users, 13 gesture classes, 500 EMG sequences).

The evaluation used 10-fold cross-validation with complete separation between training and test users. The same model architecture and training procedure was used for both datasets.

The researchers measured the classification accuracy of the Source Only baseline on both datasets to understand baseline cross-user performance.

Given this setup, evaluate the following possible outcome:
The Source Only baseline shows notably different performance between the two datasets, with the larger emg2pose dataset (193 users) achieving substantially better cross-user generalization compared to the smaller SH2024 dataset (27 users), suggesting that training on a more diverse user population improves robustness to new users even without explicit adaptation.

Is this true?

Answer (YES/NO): NO